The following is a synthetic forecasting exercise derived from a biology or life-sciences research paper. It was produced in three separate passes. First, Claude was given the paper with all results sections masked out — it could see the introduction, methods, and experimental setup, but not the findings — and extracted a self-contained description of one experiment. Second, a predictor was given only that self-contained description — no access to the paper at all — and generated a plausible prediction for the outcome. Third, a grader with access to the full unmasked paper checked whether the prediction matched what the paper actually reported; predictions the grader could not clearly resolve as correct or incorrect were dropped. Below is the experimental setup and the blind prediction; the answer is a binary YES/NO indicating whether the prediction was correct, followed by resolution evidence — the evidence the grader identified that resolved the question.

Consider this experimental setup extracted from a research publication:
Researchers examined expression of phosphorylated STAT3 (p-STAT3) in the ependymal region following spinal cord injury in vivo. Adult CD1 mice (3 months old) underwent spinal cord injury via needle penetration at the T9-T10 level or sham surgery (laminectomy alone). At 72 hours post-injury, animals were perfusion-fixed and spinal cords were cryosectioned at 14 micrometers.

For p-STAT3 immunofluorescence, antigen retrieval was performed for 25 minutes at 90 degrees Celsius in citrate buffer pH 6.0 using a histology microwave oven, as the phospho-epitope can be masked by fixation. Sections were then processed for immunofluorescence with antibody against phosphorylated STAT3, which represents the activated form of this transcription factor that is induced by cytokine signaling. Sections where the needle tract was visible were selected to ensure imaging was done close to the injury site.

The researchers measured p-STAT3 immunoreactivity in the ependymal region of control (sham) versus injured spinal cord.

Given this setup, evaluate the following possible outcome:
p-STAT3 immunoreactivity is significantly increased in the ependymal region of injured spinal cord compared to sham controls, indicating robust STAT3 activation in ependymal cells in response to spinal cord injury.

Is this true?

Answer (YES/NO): YES